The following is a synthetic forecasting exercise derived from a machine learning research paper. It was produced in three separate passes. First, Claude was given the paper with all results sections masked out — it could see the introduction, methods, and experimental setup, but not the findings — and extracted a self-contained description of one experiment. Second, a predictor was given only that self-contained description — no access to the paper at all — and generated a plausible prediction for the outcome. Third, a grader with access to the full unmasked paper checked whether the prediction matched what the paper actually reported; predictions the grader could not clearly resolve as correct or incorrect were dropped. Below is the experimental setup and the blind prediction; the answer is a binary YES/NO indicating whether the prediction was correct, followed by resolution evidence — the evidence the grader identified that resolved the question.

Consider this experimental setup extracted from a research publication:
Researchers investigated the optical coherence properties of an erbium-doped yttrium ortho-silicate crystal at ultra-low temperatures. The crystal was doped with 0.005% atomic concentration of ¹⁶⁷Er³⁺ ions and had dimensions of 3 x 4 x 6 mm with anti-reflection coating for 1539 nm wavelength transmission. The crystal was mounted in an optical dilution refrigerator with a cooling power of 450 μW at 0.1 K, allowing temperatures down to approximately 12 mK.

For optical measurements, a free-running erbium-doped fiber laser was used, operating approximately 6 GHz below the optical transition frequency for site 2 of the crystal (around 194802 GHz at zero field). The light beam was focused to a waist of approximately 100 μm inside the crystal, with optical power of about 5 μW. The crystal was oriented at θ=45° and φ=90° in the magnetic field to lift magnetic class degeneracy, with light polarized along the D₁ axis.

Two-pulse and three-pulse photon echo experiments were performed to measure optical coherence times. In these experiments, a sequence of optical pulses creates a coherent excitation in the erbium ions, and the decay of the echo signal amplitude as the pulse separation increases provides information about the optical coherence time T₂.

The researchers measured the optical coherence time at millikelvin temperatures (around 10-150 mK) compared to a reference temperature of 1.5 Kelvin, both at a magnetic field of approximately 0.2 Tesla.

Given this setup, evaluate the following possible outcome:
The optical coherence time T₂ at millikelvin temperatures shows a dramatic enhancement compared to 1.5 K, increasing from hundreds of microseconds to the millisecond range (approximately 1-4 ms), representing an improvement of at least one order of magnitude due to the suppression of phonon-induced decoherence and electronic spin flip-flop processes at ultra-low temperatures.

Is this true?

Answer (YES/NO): NO